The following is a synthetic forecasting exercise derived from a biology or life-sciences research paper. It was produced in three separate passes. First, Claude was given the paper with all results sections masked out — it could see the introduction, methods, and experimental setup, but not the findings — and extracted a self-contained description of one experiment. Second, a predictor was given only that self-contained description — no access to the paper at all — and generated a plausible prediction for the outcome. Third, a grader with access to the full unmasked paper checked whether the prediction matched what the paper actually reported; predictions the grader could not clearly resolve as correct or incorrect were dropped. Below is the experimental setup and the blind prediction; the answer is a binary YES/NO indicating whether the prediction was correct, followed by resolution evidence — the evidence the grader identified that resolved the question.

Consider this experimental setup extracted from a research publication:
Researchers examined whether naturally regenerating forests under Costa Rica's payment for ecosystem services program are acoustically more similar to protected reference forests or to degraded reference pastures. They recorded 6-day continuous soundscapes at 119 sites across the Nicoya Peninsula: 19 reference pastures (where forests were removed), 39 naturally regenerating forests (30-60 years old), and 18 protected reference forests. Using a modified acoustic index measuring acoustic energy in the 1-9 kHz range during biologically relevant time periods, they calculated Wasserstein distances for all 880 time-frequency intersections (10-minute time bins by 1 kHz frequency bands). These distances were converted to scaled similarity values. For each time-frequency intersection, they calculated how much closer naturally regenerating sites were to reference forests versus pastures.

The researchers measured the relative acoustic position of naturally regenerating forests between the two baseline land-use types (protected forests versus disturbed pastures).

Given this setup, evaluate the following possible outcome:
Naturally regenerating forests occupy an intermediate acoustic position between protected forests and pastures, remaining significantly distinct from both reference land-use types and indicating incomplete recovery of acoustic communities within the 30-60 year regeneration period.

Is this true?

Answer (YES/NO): NO